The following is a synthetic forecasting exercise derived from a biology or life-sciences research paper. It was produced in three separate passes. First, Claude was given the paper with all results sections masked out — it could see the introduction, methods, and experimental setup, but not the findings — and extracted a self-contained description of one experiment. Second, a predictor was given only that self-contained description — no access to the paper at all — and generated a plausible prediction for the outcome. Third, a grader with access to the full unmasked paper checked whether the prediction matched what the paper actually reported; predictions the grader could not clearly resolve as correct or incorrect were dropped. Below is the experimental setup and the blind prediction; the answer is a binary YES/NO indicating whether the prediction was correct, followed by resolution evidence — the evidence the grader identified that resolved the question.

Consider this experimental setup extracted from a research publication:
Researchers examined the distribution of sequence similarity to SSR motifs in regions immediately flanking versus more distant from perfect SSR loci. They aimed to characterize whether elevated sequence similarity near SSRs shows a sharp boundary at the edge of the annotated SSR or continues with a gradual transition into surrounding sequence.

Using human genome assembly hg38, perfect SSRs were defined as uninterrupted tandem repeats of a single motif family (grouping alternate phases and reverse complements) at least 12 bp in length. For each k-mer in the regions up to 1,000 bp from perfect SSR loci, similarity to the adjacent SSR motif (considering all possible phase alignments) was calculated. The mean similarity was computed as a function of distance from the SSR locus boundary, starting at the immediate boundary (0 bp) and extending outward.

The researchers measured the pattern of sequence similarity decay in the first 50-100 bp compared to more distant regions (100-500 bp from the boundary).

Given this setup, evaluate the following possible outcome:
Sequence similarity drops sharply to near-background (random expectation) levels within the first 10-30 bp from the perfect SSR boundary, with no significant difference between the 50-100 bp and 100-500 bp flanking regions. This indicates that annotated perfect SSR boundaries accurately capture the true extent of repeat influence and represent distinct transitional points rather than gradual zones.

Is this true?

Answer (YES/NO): NO